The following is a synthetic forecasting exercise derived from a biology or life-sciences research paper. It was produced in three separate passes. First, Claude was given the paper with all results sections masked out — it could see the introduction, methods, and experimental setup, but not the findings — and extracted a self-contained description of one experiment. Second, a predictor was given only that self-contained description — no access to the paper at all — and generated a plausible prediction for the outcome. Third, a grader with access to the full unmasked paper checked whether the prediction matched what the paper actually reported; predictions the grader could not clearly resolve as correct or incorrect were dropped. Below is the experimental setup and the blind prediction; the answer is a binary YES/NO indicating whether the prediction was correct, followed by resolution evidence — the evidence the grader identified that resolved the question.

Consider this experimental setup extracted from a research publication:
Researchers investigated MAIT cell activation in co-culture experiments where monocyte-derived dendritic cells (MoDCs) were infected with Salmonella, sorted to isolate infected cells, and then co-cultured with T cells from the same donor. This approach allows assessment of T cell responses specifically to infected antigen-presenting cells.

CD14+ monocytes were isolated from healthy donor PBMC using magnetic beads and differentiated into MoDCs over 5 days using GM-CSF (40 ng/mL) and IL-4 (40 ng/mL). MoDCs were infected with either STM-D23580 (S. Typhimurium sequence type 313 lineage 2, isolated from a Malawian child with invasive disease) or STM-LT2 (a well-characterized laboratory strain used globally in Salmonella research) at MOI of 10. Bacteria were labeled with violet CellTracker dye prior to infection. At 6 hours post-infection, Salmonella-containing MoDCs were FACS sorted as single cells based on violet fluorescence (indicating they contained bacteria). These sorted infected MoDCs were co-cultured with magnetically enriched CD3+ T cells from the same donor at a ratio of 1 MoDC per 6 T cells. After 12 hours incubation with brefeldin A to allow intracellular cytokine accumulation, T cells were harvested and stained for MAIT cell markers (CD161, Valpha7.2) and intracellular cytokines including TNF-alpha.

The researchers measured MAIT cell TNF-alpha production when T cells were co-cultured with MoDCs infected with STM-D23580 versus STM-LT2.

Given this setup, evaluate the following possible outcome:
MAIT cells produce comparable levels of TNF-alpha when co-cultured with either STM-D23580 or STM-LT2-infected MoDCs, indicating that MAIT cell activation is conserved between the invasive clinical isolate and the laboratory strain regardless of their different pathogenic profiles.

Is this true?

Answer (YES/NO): NO